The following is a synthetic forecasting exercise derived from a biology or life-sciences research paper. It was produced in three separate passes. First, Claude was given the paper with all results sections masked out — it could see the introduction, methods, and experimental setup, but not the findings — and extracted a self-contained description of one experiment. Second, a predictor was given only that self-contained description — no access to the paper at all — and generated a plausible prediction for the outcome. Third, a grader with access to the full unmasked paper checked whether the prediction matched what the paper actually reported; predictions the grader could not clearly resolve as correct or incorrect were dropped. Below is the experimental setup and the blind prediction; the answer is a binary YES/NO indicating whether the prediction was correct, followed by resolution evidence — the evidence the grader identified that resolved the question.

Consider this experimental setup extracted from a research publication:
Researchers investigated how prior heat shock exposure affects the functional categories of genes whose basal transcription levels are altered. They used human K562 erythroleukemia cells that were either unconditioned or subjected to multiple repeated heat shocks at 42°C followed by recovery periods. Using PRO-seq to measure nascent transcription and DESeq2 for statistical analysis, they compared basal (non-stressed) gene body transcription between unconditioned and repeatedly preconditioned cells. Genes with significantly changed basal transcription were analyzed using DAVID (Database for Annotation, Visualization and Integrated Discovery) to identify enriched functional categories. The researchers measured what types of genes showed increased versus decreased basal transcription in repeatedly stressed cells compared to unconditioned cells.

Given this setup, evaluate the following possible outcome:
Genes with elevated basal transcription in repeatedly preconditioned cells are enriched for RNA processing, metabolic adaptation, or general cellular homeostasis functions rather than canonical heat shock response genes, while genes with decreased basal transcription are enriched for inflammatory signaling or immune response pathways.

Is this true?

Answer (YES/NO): NO